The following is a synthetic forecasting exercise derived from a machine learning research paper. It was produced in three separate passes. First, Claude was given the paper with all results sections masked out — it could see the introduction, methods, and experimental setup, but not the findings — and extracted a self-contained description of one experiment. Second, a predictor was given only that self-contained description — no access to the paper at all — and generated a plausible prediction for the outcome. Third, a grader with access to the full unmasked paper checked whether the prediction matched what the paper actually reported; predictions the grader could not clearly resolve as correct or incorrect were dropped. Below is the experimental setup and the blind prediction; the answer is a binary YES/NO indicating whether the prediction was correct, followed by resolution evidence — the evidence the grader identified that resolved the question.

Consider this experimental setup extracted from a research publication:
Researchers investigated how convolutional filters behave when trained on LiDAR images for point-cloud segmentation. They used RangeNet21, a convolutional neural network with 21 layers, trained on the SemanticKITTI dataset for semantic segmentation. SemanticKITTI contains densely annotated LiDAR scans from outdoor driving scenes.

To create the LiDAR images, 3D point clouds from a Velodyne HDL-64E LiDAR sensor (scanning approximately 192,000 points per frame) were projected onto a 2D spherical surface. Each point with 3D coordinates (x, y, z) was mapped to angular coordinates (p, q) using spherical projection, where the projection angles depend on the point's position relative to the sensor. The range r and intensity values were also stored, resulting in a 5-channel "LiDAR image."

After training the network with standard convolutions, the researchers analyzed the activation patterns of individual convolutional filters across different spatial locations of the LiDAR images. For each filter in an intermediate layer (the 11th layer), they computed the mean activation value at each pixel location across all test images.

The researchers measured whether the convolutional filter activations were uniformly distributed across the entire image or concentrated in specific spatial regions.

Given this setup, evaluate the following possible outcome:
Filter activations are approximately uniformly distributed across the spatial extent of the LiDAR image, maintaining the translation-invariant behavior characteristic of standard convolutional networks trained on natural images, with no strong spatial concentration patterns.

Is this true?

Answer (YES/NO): NO